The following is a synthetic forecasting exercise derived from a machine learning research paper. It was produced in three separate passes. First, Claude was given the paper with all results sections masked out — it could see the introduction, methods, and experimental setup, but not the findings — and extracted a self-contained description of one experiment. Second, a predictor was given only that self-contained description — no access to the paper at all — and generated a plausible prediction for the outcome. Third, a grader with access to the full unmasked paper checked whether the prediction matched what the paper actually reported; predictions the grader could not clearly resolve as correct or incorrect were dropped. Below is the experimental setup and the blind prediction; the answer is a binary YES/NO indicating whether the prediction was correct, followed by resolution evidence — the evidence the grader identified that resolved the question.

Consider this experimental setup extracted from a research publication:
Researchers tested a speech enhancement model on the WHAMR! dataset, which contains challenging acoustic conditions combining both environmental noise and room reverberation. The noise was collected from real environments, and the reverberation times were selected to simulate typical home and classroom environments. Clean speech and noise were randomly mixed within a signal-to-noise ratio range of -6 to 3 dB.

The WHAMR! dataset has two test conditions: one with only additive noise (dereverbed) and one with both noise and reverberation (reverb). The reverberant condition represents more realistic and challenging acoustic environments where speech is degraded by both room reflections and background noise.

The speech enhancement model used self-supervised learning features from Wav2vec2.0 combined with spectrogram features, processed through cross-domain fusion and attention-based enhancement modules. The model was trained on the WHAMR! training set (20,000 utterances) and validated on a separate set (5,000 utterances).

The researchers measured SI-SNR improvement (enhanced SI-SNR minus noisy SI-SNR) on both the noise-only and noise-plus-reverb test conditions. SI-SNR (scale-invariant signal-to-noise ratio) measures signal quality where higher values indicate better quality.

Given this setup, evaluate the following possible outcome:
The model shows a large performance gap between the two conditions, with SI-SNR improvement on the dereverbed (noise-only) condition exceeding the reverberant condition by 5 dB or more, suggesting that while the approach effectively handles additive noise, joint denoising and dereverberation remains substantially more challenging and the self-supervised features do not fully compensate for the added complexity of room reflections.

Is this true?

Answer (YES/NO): NO